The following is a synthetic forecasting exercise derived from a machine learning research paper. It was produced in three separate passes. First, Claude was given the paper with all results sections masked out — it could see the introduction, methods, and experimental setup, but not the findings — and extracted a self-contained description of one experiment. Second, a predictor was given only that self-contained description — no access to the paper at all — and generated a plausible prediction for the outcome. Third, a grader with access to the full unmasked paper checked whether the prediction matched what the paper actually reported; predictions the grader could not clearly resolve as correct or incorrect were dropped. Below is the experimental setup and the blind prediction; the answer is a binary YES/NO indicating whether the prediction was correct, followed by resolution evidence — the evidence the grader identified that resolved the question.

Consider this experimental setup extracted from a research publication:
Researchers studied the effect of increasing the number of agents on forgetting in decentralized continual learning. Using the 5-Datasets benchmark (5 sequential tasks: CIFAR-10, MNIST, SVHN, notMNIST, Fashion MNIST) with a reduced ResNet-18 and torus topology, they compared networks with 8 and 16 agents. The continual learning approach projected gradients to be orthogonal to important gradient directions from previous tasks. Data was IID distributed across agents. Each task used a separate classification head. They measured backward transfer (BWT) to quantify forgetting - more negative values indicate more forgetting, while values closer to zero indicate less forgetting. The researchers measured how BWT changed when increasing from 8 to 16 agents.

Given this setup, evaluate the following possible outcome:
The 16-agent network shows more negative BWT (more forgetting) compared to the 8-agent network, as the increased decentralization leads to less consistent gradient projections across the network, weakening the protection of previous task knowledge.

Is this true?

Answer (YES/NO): YES